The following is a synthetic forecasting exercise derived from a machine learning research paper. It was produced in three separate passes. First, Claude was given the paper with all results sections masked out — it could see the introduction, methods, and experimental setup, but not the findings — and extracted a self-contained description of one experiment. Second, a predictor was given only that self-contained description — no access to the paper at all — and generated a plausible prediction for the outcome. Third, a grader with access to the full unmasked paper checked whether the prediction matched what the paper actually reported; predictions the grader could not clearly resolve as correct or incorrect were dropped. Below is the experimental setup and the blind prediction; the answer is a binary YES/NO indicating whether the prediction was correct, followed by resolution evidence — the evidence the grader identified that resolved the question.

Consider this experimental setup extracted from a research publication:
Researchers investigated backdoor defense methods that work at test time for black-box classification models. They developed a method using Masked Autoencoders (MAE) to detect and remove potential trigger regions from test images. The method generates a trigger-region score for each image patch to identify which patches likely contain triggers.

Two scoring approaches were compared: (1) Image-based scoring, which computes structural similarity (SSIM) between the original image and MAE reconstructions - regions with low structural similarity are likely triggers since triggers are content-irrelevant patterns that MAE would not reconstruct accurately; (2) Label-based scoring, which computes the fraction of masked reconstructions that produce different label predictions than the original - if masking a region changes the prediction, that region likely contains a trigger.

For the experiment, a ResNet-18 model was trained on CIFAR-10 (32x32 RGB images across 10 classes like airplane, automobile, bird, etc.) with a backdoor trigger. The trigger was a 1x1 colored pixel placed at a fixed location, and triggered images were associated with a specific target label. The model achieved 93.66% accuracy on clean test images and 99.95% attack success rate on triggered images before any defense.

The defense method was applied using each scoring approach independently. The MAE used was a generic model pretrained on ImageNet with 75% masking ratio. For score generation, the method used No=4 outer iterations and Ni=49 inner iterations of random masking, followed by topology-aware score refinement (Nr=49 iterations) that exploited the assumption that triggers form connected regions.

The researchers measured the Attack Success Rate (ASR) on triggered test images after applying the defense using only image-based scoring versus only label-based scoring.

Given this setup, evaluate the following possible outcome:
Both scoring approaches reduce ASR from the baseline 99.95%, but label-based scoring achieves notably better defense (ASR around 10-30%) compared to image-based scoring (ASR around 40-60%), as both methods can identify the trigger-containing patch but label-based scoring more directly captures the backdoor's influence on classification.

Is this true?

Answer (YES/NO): NO